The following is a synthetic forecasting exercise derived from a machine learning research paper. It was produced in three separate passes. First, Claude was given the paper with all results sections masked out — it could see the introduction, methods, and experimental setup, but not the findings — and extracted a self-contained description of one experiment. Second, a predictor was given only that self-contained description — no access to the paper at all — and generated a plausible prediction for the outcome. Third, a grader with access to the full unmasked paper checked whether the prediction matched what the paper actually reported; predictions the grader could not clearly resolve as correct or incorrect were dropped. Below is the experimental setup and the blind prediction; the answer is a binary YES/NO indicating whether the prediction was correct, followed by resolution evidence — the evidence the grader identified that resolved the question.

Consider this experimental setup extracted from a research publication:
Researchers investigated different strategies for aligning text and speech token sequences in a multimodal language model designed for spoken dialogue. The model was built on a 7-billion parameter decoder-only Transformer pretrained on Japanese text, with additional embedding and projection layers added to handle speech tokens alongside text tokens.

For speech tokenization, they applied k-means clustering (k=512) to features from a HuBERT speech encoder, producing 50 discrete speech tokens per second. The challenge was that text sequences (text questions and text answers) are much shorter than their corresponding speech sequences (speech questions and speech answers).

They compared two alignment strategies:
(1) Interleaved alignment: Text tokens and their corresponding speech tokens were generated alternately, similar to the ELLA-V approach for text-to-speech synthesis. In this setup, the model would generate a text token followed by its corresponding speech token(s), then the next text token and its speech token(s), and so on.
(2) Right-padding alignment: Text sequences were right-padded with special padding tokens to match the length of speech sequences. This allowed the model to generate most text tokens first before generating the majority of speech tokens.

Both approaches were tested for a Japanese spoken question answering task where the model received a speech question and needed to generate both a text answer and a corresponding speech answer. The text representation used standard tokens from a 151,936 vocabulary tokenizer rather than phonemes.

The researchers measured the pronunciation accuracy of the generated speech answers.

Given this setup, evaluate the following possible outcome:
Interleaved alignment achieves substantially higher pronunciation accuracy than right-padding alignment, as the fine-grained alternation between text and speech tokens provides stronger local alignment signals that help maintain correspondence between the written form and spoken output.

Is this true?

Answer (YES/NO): NO